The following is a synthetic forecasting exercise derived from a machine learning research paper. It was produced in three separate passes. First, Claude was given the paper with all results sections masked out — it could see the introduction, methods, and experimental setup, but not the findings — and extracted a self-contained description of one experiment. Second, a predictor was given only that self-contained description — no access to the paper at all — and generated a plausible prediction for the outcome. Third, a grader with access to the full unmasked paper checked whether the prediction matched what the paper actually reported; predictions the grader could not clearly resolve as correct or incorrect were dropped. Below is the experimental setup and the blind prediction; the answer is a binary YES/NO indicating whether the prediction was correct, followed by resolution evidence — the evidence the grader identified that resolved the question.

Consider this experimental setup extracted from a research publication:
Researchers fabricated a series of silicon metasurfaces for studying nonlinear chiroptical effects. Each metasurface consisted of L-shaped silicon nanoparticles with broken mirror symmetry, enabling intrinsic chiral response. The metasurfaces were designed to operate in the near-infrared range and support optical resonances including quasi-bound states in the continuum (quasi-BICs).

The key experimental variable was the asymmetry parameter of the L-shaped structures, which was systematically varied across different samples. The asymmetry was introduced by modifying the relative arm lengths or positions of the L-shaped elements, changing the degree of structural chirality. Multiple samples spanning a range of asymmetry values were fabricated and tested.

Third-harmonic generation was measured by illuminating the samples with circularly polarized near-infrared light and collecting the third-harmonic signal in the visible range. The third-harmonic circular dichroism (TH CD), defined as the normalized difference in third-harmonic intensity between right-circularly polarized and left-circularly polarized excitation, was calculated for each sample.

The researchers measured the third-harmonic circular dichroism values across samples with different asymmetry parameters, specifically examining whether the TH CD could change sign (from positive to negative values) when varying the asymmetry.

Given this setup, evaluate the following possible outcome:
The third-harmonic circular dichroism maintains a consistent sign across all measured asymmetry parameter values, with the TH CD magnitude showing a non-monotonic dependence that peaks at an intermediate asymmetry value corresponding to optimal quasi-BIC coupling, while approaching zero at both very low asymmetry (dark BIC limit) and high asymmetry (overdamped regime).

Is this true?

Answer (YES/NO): NO